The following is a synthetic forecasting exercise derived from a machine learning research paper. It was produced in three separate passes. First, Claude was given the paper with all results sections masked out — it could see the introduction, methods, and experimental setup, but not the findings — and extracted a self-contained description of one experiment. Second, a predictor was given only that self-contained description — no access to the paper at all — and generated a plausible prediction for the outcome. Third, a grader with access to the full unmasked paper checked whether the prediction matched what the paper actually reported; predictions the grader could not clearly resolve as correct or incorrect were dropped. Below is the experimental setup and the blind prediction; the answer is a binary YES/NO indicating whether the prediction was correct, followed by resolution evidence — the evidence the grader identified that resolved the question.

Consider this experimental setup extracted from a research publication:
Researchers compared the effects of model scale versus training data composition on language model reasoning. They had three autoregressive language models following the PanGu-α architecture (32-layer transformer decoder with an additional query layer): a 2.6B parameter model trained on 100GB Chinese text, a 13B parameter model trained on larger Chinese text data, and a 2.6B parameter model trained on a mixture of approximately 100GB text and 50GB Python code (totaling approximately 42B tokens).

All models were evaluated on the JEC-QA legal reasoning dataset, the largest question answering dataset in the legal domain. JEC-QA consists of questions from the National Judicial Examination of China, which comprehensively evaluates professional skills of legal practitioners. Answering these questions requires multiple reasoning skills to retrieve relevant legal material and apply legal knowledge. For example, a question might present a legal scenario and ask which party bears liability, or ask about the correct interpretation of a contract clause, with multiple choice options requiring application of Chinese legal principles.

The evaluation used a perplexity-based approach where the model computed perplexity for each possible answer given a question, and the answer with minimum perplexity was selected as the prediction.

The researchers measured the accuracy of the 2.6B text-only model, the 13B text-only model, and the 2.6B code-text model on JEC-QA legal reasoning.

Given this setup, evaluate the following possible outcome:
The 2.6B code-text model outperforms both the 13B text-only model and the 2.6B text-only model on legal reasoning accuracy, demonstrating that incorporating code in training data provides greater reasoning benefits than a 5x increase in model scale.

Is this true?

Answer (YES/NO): YES